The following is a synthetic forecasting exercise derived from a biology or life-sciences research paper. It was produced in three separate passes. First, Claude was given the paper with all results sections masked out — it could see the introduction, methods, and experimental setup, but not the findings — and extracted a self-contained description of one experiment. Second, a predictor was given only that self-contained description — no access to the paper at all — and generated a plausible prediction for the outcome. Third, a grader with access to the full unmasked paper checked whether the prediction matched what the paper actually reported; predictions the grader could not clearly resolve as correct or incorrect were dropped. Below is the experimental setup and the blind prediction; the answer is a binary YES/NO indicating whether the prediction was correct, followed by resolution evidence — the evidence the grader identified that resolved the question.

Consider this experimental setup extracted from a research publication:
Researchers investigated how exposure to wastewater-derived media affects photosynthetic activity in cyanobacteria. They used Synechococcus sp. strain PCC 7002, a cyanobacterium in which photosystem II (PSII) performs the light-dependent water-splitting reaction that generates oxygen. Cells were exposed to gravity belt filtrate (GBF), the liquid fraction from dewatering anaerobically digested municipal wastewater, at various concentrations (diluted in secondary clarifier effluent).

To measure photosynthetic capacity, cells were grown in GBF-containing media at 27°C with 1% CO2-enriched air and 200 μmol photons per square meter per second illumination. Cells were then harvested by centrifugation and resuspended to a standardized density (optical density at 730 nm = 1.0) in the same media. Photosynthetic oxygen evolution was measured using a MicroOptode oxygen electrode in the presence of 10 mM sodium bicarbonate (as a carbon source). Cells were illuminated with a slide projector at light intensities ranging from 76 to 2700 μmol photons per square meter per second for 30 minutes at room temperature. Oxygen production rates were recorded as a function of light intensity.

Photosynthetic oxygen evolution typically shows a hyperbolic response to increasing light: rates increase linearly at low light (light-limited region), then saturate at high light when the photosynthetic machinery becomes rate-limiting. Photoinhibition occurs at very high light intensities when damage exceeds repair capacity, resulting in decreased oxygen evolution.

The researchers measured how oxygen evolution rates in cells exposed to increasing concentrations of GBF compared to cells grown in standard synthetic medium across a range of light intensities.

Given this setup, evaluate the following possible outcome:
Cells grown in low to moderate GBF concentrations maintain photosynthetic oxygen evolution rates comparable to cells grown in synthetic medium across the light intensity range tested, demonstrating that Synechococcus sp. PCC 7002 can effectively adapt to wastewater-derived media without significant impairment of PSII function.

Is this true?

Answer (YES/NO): NO